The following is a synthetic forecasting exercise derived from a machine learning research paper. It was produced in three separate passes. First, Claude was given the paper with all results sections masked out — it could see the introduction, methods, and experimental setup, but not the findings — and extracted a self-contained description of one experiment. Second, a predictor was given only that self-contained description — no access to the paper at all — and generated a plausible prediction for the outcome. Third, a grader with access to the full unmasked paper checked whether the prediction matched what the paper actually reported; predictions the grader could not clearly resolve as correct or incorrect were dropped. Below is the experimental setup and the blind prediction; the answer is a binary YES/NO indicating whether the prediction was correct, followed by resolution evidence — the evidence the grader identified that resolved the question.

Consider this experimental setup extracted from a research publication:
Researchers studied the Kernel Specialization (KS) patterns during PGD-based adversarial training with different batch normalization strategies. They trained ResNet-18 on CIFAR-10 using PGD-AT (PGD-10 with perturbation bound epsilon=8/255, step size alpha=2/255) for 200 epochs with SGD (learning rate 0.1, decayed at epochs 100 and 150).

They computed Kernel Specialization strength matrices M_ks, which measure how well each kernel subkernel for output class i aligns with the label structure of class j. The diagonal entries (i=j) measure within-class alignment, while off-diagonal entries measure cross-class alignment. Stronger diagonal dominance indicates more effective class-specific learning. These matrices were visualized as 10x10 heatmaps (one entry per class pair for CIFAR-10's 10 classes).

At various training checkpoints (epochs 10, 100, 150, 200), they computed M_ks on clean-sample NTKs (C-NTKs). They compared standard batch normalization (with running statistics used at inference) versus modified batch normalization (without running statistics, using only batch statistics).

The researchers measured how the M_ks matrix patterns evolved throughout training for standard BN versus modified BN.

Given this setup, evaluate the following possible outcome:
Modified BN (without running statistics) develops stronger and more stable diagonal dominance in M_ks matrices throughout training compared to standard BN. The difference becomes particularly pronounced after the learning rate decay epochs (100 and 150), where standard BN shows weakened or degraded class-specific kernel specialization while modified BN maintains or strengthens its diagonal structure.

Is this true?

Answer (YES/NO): NO